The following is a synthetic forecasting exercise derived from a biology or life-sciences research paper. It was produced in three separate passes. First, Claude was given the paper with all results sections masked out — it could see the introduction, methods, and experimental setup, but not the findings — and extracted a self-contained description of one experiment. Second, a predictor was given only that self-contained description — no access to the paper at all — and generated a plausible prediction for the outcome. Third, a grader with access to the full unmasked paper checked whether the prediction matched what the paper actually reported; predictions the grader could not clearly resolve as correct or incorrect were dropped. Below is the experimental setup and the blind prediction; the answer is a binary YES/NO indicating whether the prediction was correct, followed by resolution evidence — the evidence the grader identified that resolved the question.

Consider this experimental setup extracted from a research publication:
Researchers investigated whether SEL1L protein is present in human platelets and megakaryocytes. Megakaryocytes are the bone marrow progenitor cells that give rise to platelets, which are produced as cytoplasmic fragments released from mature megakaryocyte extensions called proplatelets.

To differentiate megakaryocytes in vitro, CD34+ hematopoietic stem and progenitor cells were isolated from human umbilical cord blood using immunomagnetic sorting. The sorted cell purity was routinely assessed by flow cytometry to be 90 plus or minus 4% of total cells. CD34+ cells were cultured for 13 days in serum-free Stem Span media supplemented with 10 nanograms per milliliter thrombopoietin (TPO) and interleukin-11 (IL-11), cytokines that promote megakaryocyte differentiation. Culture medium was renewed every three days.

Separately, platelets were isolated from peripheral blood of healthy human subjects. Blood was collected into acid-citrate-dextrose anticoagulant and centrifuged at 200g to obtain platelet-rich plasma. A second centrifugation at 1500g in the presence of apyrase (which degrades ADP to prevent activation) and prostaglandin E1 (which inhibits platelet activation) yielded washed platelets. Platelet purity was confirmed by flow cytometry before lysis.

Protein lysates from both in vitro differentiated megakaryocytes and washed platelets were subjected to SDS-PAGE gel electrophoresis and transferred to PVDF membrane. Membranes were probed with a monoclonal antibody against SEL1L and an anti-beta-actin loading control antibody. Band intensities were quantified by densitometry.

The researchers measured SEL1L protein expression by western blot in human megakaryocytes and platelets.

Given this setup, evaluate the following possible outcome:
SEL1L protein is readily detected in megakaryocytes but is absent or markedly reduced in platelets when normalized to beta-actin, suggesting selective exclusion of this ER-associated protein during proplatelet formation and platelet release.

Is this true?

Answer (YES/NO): NO